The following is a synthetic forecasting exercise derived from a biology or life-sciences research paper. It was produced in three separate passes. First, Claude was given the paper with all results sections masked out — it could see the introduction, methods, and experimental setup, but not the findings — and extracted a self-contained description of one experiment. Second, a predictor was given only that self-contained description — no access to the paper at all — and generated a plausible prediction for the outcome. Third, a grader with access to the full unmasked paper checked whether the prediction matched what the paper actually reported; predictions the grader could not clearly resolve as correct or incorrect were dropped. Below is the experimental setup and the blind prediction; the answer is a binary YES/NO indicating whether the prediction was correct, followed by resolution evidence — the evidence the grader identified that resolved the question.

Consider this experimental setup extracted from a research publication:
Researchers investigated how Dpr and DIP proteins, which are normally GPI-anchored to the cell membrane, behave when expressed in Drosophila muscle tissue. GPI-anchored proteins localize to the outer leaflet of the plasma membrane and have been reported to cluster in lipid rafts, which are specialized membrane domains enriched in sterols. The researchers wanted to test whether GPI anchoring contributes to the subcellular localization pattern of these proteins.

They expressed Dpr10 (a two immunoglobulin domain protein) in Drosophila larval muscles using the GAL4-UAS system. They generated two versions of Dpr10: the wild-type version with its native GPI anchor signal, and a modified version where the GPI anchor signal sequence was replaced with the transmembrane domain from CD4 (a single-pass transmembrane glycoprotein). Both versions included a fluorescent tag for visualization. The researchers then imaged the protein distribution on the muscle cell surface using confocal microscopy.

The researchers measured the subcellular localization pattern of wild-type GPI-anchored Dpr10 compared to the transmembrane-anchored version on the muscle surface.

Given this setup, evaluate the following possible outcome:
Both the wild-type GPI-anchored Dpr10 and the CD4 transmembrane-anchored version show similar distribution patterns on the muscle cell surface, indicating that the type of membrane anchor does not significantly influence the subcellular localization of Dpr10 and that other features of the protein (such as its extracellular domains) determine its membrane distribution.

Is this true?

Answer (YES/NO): NO